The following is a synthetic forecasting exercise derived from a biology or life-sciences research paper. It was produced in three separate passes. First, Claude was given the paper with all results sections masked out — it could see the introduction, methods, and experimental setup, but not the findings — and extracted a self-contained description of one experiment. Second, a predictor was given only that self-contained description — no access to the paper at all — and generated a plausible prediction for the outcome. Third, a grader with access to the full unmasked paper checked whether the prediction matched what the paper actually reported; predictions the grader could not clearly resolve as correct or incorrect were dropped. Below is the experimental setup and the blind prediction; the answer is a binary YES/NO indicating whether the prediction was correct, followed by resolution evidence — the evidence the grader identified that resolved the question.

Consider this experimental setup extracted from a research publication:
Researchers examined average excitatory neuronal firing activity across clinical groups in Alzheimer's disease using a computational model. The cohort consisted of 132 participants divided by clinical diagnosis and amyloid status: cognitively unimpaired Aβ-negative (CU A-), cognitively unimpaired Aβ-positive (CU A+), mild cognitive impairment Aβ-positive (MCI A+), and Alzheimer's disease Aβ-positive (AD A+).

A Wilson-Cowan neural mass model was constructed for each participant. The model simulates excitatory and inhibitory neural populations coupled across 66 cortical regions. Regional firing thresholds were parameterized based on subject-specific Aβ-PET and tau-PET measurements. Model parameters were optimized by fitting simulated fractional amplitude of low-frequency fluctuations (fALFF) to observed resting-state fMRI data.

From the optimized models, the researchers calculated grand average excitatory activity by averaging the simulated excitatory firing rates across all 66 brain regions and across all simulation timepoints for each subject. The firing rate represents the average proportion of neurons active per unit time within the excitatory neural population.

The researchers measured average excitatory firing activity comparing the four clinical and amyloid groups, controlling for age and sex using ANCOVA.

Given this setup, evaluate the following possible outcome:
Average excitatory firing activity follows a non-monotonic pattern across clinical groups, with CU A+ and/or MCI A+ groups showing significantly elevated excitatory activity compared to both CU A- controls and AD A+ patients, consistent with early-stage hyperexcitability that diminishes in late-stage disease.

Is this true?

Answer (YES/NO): NO